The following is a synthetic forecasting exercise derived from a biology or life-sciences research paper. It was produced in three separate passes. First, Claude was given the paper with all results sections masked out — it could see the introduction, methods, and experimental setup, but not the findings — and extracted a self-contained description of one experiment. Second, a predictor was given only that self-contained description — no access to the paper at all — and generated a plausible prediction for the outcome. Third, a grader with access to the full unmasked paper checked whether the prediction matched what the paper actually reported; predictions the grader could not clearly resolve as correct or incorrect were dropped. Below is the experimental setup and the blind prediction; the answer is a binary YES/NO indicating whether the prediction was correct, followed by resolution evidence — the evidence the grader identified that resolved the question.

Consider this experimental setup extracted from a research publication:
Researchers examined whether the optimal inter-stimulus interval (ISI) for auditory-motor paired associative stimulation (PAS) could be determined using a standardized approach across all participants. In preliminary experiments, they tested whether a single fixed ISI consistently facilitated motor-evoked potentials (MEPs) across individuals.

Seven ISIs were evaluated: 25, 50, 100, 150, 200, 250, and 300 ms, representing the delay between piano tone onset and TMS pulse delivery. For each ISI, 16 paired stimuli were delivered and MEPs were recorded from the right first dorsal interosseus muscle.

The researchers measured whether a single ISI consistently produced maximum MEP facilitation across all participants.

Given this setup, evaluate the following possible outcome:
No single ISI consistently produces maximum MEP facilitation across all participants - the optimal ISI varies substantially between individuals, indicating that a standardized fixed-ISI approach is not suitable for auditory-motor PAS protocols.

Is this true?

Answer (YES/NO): YES